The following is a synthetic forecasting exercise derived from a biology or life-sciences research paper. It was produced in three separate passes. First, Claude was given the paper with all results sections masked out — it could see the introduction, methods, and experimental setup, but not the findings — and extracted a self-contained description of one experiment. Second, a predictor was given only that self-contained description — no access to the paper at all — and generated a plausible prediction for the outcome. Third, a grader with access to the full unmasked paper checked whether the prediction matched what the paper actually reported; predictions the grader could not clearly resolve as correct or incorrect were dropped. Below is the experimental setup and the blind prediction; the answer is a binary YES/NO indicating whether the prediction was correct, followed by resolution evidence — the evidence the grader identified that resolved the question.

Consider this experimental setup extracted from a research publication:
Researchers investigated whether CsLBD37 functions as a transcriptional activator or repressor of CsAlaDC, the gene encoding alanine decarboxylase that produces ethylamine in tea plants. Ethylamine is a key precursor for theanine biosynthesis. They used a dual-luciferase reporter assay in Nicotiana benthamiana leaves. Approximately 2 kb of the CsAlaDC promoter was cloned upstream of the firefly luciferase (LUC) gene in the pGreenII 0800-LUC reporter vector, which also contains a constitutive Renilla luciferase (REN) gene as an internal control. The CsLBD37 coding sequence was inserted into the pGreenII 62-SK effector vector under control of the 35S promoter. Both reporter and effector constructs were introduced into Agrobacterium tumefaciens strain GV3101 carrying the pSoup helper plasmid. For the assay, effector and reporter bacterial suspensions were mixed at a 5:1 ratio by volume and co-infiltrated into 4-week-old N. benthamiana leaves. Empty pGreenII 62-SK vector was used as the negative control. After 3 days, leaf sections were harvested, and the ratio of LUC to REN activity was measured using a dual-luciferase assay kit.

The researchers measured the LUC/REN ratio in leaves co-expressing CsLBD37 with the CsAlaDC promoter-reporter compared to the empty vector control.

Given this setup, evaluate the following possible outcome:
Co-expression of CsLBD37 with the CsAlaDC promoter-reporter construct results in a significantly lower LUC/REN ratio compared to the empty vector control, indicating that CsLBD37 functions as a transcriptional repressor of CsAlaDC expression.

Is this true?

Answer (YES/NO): YES